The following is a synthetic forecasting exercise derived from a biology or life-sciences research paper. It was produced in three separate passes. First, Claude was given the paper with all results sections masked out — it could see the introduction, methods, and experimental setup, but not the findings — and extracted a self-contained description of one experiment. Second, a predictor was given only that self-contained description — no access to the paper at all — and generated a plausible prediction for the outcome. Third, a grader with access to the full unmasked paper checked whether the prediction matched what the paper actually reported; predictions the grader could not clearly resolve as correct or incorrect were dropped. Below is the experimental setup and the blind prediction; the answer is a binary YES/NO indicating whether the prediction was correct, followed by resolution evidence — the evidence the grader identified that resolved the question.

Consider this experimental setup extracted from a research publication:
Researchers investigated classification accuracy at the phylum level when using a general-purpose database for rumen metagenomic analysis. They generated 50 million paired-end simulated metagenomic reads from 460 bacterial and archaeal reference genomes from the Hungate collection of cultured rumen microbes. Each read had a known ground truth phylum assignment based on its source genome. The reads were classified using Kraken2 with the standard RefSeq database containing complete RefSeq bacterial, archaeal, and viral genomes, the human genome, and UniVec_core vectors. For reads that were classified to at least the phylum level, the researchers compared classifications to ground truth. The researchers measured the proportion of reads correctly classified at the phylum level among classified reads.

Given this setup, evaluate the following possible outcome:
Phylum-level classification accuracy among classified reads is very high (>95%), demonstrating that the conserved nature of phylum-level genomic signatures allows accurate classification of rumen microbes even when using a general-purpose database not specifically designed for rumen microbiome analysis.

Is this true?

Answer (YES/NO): YES